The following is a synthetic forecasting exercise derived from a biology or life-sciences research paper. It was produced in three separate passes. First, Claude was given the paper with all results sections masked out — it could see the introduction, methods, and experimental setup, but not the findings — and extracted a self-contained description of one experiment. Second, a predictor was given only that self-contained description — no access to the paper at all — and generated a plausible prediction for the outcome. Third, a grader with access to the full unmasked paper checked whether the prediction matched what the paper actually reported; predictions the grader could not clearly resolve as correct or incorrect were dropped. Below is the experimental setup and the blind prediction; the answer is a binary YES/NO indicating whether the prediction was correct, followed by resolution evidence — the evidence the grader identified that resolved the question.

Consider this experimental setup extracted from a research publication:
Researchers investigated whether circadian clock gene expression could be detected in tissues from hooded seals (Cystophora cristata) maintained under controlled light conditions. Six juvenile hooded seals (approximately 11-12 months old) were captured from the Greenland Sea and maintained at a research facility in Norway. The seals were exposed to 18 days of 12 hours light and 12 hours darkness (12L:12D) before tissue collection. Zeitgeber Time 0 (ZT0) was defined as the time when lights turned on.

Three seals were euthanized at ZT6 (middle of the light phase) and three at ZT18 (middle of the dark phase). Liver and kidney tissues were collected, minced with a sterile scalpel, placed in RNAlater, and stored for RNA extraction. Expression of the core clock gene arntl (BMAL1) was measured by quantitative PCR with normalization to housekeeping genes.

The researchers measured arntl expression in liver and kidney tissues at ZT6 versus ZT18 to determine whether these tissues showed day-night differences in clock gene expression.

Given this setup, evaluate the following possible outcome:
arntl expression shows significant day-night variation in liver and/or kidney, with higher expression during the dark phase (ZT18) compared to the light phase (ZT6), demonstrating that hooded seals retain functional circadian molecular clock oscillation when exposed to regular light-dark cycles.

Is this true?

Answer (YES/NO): YES